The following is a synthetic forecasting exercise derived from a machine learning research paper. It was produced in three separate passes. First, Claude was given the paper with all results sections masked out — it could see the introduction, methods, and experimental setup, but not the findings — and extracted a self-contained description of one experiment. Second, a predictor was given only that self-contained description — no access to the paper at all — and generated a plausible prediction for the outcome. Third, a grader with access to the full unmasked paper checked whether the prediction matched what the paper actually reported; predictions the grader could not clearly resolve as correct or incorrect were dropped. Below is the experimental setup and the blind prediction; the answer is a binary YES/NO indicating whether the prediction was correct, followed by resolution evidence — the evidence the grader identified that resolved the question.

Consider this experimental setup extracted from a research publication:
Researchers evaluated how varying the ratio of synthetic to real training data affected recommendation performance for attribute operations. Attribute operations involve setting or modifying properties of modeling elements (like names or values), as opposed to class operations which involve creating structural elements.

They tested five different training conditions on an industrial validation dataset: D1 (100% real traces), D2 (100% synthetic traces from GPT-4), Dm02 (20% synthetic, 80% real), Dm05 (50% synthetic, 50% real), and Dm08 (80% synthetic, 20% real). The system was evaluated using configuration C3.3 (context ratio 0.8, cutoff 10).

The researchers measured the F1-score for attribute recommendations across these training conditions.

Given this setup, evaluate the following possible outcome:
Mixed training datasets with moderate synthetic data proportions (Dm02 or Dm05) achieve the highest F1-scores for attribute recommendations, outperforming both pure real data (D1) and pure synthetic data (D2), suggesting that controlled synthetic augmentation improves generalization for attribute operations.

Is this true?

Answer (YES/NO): NO